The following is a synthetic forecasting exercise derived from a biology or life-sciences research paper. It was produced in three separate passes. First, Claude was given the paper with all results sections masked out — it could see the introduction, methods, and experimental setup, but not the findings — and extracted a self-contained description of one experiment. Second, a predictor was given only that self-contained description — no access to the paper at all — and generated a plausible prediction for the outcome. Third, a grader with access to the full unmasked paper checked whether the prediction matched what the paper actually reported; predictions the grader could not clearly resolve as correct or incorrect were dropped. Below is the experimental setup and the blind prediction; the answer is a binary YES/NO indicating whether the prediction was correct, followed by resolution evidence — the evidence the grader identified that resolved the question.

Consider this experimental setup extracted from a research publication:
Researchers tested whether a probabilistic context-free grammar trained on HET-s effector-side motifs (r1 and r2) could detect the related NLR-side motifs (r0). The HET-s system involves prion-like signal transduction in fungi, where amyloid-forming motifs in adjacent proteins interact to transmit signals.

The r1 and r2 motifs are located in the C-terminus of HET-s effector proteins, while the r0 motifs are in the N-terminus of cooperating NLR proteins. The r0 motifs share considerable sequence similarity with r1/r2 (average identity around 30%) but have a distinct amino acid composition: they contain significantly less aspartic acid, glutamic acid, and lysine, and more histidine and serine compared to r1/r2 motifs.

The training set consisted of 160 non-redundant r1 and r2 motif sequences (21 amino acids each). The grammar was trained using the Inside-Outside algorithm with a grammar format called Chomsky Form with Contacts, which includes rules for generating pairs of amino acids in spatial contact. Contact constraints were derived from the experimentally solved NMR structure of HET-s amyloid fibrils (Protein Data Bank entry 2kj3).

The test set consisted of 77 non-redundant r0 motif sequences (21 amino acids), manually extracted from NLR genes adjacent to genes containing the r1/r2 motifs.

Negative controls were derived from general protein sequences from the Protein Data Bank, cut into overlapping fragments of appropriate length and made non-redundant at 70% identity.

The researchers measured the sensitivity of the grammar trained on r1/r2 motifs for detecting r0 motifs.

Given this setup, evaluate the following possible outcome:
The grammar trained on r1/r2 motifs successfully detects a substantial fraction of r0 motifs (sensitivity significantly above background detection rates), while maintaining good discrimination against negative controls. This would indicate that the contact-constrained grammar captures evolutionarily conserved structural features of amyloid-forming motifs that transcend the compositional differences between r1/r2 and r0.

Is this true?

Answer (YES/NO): YES